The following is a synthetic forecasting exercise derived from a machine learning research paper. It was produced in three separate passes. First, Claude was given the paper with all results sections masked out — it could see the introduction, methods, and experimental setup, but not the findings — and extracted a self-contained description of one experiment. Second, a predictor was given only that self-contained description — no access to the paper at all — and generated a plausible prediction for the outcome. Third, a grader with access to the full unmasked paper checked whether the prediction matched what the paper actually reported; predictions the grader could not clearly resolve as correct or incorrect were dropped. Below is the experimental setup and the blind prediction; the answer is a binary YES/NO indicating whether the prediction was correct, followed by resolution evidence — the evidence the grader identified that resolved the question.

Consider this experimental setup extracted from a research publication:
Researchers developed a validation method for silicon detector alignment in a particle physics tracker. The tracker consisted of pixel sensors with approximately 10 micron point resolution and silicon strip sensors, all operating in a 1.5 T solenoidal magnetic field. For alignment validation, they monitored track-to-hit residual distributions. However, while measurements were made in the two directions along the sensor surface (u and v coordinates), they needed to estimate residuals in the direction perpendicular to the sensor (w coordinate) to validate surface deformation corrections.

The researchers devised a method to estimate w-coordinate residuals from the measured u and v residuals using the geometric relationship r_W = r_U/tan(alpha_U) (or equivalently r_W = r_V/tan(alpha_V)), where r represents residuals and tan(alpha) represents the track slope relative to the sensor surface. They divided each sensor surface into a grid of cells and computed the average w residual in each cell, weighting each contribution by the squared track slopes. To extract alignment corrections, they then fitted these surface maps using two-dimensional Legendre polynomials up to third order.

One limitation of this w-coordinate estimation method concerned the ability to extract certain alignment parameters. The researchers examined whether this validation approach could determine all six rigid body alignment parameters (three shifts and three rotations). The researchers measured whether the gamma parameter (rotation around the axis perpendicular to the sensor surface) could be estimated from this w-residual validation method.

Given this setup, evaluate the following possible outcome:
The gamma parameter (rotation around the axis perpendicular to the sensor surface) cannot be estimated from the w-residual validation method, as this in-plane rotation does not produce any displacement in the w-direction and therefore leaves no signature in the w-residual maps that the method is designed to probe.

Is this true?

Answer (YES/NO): YES